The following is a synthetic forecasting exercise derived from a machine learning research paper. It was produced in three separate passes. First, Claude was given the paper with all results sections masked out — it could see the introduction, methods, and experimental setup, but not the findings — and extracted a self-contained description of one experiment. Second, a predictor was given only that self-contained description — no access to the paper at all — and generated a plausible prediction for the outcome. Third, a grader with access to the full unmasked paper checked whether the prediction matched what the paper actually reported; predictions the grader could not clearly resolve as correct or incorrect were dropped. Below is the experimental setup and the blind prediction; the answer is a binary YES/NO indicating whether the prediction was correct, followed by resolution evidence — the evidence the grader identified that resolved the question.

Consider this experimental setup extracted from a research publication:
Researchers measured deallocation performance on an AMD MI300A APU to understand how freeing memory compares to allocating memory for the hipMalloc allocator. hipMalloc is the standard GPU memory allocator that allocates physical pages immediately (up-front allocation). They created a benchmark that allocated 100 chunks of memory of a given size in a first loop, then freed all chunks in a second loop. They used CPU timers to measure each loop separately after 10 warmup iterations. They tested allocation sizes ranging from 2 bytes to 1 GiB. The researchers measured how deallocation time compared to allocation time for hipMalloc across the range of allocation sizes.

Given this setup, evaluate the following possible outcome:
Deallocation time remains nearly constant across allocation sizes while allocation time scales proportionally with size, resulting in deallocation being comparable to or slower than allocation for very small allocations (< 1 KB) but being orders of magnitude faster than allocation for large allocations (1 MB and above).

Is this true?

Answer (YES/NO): NO